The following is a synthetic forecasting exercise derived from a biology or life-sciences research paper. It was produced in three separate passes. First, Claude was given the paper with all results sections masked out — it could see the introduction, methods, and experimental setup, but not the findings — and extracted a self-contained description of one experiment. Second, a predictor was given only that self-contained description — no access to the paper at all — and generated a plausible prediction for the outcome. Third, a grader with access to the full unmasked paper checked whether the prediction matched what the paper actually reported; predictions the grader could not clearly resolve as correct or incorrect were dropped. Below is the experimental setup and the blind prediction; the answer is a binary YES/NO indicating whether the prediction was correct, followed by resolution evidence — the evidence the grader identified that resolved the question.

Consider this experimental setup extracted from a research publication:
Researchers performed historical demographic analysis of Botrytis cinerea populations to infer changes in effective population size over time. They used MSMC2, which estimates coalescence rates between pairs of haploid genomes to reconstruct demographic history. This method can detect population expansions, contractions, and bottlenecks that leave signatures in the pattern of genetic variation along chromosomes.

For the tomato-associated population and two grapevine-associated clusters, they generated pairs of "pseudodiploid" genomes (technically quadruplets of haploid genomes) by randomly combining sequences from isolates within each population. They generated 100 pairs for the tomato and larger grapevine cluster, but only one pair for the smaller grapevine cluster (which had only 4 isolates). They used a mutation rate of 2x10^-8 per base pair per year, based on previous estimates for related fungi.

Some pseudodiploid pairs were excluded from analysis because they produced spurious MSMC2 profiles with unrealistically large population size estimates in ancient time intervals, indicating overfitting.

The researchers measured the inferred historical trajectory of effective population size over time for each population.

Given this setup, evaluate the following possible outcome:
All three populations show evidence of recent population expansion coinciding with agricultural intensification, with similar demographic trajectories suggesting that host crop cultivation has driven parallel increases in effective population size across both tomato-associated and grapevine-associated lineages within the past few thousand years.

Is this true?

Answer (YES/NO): NO